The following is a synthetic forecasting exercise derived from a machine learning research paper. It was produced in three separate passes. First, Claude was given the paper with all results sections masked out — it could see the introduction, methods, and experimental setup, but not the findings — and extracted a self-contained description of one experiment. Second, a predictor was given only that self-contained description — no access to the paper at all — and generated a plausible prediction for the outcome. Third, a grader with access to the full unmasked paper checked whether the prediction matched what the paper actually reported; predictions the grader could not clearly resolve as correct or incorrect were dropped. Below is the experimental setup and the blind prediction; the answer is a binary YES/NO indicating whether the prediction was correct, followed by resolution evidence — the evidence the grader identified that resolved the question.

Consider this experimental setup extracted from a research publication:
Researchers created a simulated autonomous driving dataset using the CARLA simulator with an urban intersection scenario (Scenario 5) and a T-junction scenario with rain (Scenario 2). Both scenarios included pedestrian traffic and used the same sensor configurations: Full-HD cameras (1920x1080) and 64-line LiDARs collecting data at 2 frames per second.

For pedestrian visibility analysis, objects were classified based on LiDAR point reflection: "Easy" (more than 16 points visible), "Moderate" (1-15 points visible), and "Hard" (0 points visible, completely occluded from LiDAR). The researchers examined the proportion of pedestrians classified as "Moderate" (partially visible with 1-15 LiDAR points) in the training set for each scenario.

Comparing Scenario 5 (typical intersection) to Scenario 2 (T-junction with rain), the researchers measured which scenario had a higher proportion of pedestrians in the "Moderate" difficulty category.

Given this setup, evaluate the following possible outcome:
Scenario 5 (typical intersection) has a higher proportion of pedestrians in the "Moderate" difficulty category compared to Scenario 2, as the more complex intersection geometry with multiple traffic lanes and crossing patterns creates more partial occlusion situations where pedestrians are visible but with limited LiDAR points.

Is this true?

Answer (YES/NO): YES